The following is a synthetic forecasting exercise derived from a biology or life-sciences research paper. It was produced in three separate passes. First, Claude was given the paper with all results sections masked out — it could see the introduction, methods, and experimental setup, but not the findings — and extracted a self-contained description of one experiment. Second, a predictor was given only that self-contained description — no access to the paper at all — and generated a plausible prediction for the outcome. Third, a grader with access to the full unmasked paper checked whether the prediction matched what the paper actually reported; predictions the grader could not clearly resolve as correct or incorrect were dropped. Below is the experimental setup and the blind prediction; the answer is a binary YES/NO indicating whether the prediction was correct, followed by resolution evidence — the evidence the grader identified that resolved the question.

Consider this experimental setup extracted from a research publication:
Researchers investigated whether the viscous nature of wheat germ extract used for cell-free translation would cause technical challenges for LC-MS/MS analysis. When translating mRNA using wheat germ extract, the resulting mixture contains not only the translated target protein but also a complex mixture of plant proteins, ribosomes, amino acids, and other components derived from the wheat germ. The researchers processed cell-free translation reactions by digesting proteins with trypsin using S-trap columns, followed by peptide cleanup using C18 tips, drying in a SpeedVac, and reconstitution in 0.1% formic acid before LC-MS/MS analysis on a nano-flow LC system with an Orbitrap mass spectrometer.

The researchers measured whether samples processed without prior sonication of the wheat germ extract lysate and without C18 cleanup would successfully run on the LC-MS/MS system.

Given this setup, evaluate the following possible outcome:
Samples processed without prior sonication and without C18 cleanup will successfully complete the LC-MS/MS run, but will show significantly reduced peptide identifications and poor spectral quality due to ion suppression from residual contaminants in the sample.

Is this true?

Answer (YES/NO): NO